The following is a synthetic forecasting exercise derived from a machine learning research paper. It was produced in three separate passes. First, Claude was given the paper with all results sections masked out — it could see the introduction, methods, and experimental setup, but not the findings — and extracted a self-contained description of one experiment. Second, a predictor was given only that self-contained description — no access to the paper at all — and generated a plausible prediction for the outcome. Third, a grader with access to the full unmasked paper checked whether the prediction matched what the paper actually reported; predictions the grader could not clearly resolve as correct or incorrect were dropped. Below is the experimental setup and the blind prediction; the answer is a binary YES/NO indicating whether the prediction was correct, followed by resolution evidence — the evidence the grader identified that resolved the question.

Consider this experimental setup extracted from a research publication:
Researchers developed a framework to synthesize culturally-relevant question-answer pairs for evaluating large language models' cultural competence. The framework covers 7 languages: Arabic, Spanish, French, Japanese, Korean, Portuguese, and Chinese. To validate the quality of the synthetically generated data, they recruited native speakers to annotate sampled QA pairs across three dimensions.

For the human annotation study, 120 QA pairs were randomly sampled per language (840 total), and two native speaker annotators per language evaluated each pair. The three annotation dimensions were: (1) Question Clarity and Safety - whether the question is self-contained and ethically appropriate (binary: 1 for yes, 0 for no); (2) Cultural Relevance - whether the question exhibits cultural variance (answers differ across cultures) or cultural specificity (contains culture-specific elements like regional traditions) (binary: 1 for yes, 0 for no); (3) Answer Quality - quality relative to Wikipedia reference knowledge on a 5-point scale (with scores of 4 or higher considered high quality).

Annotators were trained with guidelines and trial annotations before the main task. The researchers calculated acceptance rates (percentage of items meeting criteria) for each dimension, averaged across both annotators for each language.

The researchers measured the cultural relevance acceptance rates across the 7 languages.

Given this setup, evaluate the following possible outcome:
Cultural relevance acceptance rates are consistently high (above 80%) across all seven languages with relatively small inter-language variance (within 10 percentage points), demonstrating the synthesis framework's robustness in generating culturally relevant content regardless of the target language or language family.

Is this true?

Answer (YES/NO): NO